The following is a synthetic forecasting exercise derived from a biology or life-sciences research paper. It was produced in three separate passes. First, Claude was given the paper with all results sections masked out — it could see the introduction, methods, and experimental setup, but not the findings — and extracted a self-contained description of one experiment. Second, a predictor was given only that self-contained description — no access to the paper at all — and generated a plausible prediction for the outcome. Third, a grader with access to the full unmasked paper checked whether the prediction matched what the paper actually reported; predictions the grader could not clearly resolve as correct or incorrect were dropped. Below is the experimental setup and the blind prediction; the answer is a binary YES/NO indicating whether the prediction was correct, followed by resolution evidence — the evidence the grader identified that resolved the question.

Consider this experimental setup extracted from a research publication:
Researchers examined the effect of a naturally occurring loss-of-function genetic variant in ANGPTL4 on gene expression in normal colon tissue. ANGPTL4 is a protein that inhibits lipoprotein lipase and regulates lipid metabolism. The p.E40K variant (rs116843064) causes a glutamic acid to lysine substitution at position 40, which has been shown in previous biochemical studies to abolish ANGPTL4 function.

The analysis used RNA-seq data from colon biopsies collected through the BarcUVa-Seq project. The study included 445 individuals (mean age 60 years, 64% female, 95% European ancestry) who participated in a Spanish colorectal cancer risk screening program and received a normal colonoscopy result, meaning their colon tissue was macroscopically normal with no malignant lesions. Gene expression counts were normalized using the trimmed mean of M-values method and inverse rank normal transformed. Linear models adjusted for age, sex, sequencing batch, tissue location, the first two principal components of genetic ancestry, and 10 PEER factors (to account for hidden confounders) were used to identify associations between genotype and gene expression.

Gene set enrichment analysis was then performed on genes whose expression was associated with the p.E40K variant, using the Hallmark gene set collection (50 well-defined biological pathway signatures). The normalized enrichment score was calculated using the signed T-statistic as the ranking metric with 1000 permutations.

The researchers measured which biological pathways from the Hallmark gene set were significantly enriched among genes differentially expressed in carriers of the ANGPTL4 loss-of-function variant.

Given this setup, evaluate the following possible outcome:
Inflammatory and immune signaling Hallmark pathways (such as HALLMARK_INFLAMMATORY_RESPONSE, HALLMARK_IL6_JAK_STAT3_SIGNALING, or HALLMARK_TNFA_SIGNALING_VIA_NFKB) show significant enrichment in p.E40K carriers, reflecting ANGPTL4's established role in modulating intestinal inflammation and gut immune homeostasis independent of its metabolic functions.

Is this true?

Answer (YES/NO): NO